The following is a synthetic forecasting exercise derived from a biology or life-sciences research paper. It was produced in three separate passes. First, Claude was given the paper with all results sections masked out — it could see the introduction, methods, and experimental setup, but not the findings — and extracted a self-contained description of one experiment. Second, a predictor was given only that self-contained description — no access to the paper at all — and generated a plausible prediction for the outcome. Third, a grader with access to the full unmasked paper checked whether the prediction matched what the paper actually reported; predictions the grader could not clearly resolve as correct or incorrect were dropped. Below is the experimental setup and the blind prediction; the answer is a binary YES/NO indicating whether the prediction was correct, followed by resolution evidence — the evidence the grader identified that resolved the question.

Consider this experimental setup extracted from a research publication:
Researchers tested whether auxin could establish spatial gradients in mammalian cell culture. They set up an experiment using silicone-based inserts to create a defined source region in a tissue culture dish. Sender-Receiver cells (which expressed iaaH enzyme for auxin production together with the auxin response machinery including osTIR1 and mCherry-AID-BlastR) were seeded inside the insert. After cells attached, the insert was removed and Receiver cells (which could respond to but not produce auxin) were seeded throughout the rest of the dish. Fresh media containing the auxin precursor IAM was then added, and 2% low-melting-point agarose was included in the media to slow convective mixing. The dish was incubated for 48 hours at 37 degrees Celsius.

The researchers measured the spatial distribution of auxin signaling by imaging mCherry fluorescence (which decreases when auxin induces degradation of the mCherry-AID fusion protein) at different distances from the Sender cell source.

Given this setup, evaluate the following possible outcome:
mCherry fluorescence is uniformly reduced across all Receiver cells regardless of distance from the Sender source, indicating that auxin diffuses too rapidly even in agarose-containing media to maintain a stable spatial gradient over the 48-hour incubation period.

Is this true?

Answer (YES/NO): NO